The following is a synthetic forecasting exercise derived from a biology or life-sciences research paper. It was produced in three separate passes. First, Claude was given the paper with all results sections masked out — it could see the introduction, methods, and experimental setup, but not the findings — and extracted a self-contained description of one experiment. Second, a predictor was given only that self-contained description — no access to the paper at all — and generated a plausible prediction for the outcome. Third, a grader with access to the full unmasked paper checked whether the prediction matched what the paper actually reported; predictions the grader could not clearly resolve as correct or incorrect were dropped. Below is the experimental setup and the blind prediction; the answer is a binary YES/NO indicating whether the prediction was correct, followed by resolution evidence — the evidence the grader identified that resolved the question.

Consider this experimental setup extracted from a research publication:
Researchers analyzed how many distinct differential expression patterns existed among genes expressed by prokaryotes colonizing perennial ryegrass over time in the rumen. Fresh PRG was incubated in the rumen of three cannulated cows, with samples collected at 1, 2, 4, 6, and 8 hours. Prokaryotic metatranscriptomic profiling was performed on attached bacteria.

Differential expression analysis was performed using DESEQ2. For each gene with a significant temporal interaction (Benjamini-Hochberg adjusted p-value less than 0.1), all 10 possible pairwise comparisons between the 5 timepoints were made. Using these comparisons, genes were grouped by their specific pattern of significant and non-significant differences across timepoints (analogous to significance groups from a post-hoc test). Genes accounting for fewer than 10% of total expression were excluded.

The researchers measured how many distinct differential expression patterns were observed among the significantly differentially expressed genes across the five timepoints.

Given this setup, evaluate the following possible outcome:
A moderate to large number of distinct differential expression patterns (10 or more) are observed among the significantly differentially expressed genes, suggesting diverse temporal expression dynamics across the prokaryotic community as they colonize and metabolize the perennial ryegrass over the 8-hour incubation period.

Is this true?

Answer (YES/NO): YES